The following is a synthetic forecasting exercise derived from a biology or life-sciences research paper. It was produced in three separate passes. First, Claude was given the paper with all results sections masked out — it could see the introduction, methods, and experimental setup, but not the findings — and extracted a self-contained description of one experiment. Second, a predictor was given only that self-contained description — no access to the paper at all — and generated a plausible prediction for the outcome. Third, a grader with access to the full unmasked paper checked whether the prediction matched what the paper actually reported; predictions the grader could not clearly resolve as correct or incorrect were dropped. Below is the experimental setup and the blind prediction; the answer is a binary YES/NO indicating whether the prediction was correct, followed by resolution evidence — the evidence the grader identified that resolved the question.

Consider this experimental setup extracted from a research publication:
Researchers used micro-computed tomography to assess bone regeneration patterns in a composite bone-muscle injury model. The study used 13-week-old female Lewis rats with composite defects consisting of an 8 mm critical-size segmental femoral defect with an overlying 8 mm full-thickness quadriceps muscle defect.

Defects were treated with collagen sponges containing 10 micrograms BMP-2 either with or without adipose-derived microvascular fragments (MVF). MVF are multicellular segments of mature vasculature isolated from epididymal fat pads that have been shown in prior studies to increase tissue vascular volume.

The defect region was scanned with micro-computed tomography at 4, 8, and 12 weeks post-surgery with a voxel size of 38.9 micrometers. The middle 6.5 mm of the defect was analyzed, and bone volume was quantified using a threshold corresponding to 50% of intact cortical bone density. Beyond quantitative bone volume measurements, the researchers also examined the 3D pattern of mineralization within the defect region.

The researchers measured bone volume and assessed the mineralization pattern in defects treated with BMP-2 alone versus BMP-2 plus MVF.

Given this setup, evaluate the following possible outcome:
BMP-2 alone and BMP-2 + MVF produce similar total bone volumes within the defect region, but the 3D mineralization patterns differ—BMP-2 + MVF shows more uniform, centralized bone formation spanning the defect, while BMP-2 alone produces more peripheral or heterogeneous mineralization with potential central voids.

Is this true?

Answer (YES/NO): NO